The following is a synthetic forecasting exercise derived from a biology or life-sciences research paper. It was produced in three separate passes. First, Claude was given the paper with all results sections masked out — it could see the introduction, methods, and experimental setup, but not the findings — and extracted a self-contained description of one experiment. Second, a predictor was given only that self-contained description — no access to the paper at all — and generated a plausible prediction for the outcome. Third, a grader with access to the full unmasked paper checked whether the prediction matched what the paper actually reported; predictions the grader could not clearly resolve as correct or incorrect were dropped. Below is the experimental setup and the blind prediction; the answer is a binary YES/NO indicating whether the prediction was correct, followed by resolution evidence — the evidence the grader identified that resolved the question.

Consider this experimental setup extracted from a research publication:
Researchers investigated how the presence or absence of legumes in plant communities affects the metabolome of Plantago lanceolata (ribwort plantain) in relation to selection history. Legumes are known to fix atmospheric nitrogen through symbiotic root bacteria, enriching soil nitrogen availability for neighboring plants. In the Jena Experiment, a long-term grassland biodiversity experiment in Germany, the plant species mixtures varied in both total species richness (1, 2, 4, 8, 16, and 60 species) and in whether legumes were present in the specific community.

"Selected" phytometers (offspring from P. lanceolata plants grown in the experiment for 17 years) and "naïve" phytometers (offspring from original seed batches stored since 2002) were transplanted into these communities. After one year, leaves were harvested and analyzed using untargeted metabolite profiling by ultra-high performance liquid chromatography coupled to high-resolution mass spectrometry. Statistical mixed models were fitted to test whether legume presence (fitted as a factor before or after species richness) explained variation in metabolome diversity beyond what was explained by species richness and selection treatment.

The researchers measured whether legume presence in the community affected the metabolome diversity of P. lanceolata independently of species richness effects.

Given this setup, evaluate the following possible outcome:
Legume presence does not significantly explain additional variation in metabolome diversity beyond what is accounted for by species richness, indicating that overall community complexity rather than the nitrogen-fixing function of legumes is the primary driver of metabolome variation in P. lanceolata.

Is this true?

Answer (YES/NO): NO